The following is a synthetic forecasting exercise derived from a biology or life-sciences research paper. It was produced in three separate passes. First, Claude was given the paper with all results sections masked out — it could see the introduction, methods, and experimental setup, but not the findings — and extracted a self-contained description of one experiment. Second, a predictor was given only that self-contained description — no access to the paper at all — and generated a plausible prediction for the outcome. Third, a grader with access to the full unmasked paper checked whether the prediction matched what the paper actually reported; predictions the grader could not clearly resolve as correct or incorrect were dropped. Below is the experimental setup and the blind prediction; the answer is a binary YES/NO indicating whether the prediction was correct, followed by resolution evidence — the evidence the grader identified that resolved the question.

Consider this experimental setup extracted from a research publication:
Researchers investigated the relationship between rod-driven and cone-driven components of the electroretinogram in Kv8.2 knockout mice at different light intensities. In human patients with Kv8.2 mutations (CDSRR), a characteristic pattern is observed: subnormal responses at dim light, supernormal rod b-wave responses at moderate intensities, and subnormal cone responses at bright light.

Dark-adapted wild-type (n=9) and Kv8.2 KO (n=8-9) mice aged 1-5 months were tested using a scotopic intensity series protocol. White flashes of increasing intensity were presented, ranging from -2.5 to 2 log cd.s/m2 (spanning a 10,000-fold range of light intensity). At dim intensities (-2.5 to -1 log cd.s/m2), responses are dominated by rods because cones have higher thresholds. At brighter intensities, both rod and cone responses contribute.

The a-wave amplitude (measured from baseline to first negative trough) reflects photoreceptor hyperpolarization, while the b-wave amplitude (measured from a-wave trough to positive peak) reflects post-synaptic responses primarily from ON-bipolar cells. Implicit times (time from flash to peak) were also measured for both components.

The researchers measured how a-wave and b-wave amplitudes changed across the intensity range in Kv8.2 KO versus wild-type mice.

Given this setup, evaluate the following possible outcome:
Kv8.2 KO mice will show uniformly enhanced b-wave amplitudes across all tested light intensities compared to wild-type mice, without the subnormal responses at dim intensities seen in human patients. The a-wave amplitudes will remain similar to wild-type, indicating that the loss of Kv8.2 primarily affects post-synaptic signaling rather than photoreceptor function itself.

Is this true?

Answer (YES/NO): NO